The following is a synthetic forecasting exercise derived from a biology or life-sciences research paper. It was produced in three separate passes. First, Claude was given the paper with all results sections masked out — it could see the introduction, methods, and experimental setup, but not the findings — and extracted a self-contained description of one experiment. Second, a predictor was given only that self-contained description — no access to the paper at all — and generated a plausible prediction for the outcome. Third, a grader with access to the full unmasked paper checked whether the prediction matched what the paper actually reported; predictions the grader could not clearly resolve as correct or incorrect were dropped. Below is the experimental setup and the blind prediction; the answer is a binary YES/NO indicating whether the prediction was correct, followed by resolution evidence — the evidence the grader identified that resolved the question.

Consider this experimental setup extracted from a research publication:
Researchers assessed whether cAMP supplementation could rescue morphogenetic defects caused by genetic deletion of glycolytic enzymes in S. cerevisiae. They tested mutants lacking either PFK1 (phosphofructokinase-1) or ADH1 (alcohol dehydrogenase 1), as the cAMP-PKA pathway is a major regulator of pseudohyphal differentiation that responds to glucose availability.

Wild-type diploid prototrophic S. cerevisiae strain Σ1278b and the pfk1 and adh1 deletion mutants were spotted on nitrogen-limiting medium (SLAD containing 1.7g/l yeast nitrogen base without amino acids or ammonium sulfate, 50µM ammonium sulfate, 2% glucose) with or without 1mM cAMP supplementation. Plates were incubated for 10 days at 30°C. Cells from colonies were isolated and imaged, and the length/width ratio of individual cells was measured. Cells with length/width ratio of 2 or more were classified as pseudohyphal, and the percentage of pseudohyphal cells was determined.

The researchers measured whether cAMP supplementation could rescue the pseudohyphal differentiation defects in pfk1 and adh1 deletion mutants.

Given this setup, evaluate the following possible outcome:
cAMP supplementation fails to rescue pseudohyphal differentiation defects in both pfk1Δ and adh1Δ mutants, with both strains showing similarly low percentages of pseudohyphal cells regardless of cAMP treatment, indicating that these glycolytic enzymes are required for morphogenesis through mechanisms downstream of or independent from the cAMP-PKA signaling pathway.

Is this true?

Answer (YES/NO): YES